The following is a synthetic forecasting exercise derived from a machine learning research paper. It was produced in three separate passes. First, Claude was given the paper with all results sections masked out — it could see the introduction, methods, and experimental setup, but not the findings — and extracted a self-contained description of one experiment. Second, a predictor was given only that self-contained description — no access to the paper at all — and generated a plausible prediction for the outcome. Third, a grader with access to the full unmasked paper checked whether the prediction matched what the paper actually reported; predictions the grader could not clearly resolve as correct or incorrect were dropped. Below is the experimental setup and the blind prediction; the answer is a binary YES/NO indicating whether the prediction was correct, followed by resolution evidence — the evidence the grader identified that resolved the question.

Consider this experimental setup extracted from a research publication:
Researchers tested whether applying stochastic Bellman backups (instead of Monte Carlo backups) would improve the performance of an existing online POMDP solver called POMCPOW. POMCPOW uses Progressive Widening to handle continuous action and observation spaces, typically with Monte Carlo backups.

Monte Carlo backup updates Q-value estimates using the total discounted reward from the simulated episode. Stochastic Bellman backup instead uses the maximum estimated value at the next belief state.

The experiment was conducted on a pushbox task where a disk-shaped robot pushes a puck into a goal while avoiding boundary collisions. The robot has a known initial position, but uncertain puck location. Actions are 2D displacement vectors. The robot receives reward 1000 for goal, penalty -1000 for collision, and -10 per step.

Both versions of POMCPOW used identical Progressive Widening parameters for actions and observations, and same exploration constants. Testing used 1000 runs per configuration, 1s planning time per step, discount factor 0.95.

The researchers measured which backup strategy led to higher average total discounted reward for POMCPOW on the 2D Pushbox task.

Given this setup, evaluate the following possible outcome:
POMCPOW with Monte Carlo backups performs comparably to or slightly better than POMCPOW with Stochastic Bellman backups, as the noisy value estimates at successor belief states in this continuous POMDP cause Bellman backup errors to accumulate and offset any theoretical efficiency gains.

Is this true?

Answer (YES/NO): NO